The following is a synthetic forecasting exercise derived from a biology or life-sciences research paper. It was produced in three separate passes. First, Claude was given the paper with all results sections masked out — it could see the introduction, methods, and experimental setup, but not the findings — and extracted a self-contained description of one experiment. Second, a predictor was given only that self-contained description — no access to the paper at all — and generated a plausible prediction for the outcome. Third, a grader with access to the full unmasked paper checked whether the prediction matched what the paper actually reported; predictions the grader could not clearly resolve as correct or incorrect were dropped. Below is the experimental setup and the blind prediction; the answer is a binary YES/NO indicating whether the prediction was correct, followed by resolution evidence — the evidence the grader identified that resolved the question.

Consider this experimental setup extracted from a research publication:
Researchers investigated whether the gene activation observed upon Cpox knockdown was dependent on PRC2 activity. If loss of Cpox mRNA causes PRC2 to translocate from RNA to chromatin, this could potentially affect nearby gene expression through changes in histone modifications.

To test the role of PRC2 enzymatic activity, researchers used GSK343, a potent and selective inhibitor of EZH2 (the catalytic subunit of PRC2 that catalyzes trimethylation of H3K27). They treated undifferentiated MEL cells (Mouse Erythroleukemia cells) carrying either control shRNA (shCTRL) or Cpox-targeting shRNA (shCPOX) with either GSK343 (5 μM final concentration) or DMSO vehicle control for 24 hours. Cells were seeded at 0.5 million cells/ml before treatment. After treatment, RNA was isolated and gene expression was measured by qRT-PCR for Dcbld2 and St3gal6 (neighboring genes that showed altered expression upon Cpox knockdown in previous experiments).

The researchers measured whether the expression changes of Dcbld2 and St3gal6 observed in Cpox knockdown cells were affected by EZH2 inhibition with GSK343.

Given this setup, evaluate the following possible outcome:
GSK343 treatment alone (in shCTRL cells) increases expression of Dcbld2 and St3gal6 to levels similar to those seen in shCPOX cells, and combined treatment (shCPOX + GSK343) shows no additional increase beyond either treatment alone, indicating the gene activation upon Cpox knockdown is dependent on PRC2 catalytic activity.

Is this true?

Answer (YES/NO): NO